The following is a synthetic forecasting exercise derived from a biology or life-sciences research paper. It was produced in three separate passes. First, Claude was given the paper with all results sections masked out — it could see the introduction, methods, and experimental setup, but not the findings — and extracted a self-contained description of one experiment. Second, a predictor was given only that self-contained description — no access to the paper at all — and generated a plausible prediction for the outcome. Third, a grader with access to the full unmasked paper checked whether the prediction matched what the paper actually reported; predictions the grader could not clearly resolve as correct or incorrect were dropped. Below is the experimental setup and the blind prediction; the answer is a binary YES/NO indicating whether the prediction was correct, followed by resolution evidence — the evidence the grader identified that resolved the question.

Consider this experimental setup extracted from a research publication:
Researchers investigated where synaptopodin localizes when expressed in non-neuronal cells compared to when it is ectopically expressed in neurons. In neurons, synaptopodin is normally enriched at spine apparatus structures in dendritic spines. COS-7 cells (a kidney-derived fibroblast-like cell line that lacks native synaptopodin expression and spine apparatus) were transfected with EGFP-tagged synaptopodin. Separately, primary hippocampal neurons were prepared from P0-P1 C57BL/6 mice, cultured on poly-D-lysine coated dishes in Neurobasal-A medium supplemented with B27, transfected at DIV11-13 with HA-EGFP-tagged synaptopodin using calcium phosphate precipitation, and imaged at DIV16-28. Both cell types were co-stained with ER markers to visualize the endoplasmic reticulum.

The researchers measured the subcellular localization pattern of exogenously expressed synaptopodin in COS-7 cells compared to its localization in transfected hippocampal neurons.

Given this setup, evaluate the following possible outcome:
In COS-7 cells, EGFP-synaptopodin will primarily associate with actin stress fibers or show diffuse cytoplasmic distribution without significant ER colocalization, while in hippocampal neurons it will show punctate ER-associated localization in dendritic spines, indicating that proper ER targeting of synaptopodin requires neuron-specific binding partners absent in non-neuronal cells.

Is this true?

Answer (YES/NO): NO